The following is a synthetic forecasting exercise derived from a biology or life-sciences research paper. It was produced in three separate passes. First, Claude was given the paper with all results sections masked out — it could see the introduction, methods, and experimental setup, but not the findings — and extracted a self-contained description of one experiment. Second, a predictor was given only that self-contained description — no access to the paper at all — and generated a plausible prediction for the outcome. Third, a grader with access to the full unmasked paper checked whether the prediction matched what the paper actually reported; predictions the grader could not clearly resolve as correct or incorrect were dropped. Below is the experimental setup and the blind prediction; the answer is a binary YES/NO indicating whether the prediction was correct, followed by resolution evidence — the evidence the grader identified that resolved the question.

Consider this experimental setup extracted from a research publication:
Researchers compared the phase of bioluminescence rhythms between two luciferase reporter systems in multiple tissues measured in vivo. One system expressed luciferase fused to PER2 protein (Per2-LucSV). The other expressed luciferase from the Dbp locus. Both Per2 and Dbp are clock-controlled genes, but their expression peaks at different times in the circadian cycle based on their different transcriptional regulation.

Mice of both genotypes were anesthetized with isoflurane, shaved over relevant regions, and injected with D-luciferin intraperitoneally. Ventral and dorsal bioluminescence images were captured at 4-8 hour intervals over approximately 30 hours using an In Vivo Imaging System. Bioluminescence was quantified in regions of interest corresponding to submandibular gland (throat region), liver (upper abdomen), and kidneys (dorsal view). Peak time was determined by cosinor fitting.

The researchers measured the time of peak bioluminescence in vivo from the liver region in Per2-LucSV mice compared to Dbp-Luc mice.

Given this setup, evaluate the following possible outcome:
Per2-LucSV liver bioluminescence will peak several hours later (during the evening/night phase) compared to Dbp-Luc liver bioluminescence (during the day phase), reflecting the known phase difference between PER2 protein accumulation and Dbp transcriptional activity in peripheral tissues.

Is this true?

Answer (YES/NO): YES